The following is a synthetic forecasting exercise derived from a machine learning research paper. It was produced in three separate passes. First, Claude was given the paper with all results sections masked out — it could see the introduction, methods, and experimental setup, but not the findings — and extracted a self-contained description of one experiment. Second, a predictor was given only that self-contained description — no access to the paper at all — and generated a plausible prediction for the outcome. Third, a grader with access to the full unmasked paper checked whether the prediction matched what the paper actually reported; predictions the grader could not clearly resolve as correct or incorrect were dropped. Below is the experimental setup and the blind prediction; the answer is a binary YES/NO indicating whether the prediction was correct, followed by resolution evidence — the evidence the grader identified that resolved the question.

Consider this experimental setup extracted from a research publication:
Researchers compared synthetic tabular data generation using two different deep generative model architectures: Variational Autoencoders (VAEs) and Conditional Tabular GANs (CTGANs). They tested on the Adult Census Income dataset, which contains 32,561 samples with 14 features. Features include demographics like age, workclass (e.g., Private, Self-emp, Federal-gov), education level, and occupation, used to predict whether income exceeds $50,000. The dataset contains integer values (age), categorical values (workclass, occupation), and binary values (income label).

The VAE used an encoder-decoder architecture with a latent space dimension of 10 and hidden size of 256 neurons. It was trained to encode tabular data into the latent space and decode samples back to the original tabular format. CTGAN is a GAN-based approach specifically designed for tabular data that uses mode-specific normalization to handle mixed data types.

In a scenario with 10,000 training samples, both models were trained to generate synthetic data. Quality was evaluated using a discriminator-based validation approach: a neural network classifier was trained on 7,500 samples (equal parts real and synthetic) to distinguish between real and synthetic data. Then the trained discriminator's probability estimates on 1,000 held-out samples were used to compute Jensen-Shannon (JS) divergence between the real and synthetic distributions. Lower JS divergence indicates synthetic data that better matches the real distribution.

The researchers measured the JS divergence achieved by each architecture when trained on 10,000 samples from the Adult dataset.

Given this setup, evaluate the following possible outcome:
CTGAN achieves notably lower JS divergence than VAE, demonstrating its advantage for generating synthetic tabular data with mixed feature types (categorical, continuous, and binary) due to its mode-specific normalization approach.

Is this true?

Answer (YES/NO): NO